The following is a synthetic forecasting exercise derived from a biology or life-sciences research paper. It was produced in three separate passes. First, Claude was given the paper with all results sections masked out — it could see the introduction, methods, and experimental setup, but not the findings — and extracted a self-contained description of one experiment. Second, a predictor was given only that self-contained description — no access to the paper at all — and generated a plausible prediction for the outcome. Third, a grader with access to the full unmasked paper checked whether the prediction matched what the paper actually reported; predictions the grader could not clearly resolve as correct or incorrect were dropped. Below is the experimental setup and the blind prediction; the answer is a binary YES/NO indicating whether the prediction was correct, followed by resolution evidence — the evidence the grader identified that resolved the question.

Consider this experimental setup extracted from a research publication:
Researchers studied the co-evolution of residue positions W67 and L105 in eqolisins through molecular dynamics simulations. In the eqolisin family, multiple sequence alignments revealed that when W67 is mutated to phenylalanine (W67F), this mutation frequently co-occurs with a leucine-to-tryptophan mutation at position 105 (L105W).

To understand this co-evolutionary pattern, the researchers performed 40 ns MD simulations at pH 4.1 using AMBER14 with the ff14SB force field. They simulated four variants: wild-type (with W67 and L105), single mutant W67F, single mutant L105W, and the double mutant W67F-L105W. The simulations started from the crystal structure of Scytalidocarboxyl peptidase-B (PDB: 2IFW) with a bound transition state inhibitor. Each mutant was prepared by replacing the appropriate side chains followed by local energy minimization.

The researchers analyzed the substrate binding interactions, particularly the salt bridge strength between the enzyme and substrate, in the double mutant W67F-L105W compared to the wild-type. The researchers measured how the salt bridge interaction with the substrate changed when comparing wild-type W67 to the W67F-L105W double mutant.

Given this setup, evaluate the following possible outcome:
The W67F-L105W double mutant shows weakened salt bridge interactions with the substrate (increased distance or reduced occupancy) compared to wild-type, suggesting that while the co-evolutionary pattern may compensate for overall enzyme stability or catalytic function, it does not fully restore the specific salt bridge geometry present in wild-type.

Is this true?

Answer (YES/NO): NO